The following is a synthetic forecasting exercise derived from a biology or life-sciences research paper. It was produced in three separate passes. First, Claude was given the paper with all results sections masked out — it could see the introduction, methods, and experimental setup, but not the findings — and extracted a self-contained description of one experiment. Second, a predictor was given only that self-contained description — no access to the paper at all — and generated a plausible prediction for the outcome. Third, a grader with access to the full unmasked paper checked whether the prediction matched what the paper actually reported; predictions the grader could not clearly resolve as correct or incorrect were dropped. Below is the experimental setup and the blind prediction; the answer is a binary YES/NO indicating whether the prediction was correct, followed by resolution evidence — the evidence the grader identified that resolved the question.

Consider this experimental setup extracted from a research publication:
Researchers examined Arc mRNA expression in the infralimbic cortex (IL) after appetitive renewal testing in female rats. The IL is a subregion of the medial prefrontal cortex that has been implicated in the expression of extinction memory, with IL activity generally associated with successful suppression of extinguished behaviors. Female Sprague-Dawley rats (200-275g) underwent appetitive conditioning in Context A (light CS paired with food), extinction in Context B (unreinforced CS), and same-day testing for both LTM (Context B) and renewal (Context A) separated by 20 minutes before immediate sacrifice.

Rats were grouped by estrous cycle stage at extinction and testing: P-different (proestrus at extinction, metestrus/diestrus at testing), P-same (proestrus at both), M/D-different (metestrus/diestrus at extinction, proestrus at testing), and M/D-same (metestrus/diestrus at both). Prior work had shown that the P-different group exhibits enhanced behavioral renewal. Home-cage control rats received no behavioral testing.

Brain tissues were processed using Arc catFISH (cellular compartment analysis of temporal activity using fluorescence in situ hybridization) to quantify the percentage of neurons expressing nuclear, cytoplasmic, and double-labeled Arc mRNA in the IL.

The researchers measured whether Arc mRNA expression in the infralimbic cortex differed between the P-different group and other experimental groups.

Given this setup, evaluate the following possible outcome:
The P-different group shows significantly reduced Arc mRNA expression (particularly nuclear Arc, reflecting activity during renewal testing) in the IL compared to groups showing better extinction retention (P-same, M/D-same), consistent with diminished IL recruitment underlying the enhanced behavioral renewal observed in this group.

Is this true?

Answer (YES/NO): NO